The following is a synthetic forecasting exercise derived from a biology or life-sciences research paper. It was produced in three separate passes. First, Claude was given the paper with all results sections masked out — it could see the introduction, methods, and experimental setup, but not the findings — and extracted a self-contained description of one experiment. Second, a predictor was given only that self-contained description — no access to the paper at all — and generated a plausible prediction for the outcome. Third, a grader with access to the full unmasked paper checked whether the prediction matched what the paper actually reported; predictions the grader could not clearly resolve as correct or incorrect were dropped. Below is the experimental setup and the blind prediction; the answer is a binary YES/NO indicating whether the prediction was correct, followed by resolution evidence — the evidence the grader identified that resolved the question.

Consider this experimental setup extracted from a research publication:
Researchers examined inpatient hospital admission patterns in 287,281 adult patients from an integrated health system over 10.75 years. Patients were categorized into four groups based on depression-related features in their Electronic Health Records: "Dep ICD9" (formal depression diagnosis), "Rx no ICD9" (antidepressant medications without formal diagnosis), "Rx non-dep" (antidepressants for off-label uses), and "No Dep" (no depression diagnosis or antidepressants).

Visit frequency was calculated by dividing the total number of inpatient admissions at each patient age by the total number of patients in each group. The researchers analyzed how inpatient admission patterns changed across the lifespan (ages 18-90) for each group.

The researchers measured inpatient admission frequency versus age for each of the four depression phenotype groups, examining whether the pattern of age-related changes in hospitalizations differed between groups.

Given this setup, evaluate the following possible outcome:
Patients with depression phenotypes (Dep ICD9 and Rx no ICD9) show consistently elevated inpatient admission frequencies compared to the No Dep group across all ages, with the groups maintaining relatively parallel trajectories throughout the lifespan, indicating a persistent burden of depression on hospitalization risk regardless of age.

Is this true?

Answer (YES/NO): NO